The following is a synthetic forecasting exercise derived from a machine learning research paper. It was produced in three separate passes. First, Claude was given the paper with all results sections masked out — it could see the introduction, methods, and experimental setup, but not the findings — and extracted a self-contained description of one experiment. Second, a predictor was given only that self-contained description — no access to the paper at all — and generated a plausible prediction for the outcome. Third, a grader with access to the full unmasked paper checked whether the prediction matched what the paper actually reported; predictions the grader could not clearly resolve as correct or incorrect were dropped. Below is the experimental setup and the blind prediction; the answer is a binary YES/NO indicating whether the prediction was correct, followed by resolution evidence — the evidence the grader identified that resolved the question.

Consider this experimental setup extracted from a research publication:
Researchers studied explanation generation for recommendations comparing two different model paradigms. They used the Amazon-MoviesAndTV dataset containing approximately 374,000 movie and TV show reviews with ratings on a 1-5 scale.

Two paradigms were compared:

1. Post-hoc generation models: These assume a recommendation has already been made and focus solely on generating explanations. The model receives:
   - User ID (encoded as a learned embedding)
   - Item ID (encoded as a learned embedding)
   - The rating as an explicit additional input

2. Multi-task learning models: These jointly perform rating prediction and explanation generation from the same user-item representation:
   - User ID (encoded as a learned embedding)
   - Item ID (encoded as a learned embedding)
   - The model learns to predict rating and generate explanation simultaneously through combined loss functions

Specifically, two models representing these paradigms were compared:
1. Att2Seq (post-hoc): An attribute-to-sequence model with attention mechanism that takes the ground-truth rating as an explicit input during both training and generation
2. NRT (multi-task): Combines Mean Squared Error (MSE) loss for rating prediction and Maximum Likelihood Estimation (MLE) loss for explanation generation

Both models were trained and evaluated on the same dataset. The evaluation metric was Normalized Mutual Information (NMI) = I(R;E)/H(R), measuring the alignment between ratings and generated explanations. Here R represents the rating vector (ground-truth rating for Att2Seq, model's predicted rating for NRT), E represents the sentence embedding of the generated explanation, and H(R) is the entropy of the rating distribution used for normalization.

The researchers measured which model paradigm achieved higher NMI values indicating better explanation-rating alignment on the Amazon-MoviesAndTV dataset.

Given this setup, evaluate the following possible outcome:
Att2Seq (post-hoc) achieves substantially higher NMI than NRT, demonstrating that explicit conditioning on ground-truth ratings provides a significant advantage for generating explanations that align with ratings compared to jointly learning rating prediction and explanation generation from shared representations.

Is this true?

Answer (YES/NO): YES